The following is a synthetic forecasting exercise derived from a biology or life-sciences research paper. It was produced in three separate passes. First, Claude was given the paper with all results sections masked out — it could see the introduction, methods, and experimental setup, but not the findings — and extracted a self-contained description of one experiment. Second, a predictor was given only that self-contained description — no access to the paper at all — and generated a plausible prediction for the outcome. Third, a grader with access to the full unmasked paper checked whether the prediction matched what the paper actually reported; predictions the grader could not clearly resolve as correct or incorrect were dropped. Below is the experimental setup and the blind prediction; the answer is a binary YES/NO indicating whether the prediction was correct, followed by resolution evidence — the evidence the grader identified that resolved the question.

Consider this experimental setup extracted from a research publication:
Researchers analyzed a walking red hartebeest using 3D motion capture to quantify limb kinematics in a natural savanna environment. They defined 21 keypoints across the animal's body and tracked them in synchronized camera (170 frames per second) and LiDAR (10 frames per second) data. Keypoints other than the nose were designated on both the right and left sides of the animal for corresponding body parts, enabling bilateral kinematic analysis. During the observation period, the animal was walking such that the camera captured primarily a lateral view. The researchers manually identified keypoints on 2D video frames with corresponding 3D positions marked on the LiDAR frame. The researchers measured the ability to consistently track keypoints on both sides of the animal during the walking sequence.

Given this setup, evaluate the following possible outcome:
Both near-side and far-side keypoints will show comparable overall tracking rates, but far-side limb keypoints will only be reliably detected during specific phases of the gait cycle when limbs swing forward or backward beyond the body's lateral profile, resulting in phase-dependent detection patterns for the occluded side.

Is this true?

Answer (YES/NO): NO